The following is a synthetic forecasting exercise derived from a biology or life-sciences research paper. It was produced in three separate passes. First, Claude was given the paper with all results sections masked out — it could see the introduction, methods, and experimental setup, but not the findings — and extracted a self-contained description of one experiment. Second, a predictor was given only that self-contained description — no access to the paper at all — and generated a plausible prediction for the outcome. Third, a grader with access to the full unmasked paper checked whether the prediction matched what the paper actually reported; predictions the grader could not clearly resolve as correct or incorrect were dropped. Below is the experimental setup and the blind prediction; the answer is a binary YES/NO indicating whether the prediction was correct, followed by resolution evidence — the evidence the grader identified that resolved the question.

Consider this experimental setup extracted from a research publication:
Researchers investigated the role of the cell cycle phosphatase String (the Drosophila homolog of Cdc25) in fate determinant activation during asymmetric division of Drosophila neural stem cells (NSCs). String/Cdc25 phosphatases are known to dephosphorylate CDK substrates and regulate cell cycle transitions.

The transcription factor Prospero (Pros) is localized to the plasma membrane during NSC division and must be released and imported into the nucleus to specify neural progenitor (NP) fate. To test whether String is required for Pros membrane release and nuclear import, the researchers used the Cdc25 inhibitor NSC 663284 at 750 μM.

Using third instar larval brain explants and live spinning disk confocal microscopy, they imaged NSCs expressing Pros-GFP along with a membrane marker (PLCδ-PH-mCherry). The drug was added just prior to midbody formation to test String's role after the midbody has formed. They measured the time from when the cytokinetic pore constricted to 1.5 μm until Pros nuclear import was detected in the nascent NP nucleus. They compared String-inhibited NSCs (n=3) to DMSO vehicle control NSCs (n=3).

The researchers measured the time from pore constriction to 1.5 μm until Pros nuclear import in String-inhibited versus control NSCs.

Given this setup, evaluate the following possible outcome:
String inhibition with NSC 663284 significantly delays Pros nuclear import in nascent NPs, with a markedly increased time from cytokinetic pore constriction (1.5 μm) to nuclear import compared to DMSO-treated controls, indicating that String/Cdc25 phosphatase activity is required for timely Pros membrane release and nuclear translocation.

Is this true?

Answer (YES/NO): YES